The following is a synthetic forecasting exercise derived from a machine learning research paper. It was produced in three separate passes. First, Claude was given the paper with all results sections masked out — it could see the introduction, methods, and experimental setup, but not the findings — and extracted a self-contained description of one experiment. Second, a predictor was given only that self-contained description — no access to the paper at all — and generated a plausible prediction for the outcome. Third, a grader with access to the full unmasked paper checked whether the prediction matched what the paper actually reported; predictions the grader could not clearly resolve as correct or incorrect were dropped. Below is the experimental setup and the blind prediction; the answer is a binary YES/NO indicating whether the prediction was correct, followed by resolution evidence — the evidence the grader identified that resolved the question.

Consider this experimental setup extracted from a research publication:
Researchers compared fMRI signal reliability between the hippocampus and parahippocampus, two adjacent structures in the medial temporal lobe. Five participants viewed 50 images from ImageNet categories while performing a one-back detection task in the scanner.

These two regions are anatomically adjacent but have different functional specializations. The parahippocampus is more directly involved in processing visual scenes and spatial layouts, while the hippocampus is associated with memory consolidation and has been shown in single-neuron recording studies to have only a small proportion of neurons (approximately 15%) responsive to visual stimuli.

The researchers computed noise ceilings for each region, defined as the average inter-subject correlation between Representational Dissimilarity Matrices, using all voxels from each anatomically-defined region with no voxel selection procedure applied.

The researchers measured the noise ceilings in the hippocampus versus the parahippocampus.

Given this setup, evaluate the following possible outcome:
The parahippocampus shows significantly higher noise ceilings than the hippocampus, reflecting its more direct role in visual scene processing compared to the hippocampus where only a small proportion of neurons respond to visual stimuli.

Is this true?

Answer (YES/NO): YES